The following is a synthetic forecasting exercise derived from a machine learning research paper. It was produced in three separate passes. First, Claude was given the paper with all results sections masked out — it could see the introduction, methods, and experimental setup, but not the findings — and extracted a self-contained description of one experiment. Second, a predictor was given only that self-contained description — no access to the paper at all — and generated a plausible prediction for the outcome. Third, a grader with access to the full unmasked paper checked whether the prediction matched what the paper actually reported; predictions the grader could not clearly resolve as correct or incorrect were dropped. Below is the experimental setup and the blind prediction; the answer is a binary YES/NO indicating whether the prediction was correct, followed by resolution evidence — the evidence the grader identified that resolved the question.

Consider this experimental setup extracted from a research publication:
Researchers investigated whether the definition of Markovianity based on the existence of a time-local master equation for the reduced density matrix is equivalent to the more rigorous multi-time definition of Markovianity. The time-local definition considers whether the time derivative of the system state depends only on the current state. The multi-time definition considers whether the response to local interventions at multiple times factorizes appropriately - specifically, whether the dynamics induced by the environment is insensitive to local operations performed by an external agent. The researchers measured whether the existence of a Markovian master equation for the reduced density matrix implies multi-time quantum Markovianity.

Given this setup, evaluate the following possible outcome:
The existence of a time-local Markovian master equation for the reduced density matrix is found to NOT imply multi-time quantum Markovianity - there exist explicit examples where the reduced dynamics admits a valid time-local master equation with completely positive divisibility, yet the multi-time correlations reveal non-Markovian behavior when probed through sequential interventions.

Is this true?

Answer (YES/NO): YES